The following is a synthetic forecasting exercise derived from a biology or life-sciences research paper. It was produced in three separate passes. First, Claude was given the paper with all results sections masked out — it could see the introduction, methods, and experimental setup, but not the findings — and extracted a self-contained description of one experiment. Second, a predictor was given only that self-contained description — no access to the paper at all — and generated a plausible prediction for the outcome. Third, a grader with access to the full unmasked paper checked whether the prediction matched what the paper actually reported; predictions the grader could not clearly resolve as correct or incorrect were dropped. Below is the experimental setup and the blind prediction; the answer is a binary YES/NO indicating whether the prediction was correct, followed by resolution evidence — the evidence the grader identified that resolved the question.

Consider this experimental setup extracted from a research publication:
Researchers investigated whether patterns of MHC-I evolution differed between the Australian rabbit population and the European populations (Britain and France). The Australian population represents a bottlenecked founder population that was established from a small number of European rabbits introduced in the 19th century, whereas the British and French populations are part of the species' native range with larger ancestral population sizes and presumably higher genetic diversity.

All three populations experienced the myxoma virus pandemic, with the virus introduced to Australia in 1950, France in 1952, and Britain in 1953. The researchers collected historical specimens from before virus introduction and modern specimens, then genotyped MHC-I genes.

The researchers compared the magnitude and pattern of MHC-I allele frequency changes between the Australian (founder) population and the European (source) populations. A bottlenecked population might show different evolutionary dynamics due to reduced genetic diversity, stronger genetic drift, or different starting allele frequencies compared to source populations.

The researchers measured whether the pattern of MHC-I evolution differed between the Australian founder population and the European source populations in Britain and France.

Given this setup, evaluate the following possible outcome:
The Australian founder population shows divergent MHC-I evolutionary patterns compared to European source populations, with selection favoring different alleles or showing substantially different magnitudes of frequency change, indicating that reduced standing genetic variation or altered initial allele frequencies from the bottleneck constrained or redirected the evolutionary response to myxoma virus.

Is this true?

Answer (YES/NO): NO